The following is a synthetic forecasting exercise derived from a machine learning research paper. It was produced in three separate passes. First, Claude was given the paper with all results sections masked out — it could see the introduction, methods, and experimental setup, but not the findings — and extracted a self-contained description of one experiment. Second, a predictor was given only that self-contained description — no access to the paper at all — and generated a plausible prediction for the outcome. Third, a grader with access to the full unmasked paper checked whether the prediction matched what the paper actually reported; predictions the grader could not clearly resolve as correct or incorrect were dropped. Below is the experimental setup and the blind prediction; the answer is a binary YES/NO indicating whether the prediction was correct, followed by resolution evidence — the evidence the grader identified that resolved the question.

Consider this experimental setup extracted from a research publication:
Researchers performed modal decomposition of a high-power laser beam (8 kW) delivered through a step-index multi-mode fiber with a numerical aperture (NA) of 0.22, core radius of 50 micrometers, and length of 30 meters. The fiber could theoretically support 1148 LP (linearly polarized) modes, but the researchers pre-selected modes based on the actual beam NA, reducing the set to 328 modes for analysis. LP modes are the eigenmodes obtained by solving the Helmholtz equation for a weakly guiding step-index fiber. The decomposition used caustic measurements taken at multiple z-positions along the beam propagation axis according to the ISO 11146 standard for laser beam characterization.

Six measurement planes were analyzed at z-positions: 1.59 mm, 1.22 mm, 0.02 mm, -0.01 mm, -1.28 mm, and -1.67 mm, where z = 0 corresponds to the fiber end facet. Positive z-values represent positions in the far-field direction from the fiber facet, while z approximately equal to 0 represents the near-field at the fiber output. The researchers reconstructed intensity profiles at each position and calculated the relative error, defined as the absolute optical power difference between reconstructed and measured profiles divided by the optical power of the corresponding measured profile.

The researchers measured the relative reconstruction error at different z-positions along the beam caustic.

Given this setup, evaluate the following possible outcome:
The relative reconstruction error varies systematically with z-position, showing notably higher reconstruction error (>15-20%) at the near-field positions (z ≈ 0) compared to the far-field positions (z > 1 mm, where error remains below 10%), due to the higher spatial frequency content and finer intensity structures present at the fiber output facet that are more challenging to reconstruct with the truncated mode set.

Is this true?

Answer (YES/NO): YES